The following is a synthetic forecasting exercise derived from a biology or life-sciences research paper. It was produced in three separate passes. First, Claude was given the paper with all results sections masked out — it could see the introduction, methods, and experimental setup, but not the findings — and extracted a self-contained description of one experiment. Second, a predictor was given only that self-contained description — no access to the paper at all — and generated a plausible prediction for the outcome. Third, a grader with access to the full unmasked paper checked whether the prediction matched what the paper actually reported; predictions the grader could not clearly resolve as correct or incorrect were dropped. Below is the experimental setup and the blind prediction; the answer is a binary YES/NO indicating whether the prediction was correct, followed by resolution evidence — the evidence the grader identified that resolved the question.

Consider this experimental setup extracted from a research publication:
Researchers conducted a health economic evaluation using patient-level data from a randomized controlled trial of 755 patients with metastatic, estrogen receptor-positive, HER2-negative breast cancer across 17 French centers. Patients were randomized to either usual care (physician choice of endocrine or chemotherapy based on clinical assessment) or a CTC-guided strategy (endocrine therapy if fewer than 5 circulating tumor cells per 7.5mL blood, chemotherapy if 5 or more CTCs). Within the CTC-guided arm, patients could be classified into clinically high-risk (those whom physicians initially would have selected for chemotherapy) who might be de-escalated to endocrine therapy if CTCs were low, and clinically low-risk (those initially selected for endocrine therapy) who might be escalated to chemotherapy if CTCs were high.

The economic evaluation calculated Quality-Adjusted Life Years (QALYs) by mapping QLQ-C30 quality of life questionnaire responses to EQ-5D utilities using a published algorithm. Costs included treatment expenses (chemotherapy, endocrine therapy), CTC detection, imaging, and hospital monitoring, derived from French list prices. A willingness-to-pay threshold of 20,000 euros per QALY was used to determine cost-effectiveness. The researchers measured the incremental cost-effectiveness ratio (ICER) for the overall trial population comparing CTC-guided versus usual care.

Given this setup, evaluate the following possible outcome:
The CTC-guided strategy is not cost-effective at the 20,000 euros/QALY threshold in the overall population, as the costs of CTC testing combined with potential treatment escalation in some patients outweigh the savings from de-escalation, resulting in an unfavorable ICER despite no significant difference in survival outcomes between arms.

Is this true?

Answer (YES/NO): YES